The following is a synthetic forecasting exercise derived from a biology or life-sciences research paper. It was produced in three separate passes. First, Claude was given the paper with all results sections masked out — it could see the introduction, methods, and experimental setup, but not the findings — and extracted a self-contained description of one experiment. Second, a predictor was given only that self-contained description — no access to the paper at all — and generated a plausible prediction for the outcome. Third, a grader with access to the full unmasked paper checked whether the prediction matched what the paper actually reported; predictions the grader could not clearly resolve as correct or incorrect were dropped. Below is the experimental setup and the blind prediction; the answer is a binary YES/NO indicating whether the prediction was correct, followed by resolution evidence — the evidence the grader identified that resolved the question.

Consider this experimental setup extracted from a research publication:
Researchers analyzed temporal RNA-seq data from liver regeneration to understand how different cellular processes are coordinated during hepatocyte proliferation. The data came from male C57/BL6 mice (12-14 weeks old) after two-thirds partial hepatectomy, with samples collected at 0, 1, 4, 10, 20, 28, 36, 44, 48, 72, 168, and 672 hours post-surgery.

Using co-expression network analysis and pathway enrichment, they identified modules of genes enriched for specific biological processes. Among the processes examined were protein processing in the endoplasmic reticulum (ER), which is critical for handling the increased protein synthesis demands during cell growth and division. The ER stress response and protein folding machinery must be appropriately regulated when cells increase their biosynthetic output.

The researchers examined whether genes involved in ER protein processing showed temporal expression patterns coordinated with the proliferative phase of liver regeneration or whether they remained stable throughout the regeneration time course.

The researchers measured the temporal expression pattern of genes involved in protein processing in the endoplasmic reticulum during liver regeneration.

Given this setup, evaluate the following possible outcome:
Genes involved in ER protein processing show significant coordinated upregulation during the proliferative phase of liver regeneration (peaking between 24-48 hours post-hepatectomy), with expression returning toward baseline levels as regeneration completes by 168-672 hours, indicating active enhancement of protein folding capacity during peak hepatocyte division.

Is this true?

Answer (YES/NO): NO